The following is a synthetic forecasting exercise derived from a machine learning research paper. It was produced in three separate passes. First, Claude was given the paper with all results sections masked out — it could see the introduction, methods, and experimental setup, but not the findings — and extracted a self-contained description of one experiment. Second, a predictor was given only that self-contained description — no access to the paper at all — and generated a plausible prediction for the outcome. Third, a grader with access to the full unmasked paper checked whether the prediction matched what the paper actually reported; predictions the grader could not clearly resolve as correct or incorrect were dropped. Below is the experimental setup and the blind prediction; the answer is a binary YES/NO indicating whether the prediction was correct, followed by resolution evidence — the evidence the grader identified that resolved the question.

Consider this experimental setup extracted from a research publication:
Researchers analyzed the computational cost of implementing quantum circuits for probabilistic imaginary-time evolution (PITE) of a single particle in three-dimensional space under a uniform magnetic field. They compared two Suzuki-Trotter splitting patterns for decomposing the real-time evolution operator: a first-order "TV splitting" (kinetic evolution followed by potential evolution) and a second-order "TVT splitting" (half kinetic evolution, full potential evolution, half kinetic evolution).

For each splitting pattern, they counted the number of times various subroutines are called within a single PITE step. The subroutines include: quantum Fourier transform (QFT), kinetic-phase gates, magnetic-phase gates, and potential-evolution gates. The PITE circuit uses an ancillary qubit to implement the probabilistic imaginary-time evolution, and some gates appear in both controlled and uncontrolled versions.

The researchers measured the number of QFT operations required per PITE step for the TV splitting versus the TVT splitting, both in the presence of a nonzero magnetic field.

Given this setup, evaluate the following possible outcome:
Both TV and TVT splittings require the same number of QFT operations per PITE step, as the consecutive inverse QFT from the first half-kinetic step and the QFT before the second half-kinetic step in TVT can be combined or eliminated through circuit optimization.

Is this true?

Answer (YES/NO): NO